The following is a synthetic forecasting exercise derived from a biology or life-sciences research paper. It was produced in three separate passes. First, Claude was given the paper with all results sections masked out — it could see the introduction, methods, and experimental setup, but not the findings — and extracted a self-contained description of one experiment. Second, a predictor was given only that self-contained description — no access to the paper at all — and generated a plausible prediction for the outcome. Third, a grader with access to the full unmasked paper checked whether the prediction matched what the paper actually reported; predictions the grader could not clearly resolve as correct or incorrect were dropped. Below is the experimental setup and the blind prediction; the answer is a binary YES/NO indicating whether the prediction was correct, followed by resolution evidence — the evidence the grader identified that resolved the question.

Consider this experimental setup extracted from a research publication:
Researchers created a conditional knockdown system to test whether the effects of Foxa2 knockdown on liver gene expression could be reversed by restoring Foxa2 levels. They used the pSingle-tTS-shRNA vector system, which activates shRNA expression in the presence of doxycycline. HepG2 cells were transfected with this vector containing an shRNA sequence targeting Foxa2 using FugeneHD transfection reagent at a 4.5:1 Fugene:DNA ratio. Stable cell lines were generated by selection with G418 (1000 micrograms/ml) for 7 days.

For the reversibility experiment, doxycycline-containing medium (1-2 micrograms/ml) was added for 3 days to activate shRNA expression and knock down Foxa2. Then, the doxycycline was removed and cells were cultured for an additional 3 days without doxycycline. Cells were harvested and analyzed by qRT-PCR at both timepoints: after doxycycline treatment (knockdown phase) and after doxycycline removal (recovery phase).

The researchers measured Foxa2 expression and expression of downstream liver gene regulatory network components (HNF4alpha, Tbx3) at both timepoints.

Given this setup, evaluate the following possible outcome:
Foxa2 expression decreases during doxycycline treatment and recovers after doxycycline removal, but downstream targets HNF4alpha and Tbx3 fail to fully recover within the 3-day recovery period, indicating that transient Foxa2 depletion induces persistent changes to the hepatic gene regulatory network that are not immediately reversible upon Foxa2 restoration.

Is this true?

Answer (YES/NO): YES